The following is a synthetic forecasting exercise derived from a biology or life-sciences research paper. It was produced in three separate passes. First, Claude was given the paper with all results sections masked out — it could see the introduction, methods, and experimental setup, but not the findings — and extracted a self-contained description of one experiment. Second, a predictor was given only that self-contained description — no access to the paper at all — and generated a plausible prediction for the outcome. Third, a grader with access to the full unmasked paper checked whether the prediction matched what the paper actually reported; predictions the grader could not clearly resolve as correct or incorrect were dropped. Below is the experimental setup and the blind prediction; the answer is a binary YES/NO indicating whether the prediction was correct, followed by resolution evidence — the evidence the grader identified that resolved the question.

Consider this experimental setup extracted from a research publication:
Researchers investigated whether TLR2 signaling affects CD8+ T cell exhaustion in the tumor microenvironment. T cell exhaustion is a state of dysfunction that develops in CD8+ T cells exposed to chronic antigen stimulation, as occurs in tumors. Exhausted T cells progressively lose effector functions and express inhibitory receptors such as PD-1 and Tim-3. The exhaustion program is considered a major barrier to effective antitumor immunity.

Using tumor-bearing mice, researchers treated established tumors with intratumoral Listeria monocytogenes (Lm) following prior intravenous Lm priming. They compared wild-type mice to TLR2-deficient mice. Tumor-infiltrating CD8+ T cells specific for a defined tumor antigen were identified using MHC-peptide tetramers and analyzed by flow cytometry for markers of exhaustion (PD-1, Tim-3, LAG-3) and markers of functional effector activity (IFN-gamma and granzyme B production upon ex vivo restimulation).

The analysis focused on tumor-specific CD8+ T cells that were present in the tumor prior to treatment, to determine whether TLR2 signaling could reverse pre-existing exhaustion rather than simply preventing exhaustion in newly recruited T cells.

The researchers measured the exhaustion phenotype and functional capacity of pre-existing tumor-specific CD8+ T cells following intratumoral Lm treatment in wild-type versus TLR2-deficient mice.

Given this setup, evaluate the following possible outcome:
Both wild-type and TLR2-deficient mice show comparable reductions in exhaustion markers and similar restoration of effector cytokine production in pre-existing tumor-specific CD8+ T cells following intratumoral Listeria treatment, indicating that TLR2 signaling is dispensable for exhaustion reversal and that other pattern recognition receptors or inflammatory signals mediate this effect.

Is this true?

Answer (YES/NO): NO